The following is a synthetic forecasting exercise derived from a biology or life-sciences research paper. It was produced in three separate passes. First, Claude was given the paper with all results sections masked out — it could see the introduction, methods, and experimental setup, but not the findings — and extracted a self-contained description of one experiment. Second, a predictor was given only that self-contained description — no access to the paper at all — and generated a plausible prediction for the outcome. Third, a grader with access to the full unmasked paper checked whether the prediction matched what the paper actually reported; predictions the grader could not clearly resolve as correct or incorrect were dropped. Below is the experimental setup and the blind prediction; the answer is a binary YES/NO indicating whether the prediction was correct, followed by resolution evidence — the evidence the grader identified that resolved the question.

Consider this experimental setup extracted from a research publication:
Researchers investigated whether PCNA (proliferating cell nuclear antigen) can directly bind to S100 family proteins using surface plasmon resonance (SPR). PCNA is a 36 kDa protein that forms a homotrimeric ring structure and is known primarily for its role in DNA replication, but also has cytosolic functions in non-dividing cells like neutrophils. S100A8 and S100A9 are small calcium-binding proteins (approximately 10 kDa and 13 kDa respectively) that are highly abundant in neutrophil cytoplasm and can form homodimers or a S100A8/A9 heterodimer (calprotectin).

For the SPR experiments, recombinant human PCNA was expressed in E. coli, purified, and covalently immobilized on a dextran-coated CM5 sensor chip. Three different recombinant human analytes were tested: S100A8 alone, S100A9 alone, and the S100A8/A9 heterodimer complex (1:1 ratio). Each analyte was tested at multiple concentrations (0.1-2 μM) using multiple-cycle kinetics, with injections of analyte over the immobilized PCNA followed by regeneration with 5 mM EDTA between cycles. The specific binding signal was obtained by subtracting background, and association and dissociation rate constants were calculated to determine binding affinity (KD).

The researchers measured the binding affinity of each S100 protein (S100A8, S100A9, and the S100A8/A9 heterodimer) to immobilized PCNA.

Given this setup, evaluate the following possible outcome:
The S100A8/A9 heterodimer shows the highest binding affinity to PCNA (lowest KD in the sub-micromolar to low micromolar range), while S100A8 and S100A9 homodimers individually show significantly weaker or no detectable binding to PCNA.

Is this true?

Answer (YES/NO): NO